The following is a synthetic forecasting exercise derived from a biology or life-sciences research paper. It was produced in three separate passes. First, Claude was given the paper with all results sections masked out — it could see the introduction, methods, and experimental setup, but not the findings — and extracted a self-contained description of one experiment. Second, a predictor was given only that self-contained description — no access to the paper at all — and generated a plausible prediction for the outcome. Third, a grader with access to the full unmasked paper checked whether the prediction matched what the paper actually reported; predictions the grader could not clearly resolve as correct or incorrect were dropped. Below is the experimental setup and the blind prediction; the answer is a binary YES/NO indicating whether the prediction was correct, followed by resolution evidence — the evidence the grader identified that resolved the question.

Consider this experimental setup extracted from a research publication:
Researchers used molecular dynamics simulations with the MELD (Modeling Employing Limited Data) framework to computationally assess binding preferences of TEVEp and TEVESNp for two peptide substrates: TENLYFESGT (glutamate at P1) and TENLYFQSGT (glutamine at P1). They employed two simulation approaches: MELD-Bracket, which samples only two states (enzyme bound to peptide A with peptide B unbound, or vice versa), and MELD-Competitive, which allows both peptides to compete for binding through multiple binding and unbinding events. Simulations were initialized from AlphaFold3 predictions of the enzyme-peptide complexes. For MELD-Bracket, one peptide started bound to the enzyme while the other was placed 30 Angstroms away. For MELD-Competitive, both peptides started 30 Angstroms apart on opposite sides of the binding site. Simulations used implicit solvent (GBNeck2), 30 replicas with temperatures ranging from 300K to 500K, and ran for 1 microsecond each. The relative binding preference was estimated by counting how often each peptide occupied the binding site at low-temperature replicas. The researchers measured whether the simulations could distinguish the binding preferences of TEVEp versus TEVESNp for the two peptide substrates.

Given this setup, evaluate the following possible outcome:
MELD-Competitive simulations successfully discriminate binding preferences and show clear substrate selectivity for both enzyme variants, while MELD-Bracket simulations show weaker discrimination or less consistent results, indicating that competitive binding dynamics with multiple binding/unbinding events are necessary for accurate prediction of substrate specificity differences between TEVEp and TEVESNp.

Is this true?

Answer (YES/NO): NO